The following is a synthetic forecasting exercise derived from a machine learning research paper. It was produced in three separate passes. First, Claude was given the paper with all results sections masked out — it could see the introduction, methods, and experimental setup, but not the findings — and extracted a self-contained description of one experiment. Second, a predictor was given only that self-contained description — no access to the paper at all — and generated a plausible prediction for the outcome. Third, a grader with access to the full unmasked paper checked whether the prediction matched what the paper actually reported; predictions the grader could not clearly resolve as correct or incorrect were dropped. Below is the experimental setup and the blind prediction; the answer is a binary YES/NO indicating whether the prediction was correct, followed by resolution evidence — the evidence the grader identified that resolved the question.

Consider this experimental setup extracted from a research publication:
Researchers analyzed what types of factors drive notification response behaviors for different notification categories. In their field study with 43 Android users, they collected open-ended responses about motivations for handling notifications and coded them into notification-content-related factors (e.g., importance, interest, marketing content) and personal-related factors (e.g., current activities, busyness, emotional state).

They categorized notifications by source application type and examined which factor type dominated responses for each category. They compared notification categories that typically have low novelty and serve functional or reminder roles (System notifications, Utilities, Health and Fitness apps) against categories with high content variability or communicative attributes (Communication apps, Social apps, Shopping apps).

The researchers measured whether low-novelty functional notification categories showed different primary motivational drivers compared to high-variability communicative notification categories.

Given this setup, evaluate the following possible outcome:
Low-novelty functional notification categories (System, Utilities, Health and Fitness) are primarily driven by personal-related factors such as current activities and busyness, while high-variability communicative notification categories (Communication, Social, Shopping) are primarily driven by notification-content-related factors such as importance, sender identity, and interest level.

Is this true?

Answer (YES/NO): YES